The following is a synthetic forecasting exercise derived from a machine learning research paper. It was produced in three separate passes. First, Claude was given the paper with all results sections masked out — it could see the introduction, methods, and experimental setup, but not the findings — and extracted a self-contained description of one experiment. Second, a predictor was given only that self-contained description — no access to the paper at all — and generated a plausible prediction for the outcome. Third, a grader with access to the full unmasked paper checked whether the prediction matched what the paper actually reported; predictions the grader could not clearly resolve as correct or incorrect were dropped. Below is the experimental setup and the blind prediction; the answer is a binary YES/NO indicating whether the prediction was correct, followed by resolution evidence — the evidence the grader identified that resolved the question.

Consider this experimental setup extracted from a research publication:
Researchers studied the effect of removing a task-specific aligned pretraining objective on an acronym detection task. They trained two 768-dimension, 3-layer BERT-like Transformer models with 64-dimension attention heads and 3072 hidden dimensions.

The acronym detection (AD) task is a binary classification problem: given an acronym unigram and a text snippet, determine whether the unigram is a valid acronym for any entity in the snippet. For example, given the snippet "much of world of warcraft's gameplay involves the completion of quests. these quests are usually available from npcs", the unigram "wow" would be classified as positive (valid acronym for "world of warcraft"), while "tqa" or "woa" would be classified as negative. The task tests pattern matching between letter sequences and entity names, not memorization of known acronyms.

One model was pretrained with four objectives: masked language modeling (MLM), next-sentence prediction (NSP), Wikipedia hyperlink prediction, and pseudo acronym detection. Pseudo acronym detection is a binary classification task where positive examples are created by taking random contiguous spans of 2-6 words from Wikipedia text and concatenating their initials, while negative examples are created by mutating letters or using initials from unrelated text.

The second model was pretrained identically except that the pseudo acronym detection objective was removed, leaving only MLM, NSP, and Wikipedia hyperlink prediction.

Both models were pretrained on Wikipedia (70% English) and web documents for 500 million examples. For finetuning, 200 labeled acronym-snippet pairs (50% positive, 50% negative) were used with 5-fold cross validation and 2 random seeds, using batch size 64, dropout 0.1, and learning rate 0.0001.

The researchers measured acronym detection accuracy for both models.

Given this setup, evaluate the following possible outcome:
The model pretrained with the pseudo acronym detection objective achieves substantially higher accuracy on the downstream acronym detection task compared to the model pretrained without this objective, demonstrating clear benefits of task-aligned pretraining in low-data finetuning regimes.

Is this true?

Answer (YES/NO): YES